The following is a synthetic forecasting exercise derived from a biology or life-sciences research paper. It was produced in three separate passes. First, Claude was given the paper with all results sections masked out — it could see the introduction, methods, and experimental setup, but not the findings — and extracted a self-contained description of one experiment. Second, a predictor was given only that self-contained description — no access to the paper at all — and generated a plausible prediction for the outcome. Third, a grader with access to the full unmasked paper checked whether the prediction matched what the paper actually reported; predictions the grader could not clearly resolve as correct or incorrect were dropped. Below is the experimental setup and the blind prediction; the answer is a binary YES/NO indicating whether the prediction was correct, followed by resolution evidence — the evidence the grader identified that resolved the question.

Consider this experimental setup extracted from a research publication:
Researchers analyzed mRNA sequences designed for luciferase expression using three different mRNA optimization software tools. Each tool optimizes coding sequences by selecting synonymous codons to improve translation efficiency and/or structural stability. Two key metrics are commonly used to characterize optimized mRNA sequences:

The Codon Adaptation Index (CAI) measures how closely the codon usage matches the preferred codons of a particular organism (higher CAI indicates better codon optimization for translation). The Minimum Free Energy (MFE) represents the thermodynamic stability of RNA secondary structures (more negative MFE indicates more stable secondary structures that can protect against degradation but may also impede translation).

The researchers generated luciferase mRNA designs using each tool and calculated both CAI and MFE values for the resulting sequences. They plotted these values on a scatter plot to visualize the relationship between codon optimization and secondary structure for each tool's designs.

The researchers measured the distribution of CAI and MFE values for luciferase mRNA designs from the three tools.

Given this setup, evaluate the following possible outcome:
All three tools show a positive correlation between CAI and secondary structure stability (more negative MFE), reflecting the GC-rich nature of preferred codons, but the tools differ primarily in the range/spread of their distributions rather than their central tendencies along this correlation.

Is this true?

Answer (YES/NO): NO